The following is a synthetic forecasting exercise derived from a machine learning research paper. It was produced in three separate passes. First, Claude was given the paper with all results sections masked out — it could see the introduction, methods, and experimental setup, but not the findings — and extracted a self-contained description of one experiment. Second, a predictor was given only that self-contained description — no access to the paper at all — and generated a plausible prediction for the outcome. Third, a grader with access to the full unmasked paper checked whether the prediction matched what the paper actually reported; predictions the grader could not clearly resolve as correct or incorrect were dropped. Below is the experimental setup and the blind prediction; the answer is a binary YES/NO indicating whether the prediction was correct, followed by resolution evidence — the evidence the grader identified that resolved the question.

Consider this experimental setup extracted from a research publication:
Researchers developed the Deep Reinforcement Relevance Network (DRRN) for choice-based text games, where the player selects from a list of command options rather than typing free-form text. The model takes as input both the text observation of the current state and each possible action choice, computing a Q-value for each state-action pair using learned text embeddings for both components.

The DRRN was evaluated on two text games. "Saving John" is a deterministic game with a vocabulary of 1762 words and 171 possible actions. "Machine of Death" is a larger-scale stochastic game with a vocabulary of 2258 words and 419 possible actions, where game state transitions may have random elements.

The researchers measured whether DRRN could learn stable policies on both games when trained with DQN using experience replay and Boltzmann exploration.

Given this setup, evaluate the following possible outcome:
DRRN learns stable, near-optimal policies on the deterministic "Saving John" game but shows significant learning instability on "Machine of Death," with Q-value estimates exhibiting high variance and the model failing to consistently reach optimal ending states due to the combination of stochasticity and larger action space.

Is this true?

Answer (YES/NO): NO